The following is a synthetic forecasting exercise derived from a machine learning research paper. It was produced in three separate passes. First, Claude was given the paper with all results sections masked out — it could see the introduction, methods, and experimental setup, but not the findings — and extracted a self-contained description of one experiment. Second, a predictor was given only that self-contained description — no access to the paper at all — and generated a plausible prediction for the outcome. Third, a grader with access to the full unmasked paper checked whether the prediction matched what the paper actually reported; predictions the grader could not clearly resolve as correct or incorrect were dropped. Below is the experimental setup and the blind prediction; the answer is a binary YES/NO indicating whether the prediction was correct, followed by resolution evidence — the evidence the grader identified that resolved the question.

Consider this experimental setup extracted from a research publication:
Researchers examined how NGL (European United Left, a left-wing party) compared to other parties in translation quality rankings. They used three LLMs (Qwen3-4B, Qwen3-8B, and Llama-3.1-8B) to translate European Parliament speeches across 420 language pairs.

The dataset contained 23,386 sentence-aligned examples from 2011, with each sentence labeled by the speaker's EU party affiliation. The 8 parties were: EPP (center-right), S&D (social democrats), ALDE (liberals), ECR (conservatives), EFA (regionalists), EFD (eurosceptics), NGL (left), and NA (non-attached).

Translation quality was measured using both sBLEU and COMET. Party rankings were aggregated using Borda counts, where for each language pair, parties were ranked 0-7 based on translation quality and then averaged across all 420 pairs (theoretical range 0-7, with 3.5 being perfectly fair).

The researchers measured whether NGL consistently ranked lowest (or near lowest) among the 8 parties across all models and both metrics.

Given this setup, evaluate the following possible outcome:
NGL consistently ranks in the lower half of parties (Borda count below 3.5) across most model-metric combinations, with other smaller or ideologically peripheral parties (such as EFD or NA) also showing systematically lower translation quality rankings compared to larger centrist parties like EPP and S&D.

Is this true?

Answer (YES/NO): YES